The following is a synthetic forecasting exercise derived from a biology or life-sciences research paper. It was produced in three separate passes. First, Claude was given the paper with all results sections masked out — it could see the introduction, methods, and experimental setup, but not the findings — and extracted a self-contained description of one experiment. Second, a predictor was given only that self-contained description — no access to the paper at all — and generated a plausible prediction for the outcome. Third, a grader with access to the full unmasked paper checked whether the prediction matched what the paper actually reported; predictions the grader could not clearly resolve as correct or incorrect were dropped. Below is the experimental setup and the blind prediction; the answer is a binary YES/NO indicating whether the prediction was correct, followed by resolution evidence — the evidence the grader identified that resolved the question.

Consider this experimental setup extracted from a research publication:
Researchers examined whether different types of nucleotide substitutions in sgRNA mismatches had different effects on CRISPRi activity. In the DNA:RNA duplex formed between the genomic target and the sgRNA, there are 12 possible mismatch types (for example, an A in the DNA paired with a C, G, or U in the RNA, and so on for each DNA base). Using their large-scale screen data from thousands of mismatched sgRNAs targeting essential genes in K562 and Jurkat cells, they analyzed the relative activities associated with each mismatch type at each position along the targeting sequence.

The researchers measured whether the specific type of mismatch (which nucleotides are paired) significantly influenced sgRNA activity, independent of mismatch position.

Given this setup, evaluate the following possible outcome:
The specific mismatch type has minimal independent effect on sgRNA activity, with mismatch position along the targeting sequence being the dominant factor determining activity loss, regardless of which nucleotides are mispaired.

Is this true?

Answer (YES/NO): NO